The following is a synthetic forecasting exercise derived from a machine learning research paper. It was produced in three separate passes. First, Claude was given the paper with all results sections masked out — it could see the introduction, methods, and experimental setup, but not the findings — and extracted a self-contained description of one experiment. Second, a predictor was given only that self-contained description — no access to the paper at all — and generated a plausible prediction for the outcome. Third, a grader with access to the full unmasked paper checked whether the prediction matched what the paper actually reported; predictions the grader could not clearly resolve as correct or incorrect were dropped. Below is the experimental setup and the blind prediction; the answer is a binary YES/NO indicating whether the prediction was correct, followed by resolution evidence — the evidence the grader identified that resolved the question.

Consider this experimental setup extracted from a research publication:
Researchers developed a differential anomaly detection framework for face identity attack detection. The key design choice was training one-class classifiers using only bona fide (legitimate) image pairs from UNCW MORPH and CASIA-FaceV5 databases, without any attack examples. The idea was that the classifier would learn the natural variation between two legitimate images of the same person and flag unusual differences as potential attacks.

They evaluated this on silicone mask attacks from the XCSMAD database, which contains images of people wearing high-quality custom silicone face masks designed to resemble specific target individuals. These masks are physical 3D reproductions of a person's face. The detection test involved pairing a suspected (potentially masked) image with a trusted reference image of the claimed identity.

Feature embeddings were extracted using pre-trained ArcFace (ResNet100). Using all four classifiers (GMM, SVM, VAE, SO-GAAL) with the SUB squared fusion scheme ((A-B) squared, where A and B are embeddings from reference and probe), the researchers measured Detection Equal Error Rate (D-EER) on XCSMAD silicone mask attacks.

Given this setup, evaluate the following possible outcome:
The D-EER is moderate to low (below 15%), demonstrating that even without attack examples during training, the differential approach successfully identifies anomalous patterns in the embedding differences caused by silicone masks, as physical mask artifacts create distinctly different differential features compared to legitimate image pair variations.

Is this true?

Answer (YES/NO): YES